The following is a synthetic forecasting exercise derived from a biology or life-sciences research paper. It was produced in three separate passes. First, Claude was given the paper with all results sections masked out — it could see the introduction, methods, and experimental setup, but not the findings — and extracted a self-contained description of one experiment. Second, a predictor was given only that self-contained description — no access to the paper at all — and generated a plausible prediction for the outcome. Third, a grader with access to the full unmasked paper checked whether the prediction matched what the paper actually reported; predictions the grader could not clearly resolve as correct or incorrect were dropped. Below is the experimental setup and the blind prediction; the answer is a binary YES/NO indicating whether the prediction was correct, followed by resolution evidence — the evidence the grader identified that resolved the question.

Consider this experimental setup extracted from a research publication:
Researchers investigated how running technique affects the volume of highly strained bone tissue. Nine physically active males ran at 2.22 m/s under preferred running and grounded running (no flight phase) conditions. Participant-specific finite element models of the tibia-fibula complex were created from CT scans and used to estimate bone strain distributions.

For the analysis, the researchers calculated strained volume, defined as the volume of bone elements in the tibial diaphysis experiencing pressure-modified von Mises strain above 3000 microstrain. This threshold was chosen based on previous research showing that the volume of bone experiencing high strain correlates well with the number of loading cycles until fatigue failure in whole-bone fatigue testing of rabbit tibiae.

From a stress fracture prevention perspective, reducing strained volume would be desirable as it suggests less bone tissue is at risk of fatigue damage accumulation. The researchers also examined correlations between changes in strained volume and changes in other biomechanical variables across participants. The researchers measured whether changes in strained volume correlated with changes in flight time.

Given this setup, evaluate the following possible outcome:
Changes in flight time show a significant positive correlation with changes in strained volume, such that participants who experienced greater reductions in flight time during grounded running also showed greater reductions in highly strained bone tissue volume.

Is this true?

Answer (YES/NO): NO